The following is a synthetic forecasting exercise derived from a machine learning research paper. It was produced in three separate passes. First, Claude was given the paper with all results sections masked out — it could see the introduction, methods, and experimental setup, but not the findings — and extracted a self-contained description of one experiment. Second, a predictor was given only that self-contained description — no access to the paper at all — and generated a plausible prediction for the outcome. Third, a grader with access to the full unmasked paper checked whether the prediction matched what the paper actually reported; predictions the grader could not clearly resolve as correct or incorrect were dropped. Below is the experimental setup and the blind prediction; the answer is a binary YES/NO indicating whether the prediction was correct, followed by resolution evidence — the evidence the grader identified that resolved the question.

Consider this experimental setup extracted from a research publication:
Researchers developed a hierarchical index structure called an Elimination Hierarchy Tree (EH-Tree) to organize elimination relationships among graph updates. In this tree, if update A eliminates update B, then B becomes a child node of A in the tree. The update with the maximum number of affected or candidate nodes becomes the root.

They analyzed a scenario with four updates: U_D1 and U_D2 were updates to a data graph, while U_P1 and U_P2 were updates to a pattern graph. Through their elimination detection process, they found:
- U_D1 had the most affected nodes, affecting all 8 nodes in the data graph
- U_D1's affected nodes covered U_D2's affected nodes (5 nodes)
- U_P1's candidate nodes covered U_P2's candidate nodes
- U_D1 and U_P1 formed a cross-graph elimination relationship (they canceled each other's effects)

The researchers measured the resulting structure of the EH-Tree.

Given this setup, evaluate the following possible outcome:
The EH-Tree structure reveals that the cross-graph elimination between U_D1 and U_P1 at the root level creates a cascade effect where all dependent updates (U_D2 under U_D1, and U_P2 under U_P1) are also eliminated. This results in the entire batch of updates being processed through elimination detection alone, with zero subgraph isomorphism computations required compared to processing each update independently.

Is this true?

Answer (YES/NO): NO